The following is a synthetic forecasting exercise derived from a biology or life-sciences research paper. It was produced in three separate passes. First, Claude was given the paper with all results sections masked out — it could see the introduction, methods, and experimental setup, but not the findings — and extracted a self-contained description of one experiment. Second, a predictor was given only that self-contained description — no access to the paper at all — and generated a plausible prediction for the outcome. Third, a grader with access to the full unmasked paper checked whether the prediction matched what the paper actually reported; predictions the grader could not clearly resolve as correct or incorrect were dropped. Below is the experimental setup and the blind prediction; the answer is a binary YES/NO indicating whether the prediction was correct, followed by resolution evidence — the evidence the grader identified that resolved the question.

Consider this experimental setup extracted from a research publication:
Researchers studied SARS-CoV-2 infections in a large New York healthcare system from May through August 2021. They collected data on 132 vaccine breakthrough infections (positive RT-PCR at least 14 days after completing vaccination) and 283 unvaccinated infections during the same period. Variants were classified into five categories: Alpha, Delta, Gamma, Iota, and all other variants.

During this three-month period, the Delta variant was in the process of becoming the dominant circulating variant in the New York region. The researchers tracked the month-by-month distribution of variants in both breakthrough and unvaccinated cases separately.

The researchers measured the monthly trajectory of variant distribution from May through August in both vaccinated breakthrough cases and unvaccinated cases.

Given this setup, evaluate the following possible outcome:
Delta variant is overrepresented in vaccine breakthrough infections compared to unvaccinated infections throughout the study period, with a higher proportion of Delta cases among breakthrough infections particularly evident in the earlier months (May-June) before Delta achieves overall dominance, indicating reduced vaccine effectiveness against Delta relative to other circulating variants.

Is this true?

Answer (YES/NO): NO